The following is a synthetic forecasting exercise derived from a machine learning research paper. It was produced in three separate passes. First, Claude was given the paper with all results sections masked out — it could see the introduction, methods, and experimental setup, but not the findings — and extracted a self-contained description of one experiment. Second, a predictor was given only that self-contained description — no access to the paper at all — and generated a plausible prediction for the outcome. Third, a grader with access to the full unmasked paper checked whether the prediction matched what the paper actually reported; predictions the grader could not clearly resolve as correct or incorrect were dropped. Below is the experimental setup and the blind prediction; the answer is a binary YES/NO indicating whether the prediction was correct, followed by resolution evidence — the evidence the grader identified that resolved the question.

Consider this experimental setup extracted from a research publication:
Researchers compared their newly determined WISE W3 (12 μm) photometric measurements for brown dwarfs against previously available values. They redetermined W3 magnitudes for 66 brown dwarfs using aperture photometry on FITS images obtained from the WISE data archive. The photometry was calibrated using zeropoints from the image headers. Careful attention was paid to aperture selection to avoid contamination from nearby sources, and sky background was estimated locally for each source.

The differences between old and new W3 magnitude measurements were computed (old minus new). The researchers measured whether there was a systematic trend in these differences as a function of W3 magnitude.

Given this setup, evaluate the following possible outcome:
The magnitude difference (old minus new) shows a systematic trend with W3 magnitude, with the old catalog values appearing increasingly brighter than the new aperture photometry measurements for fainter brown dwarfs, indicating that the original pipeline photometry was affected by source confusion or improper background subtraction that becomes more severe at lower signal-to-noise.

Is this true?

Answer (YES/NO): NO